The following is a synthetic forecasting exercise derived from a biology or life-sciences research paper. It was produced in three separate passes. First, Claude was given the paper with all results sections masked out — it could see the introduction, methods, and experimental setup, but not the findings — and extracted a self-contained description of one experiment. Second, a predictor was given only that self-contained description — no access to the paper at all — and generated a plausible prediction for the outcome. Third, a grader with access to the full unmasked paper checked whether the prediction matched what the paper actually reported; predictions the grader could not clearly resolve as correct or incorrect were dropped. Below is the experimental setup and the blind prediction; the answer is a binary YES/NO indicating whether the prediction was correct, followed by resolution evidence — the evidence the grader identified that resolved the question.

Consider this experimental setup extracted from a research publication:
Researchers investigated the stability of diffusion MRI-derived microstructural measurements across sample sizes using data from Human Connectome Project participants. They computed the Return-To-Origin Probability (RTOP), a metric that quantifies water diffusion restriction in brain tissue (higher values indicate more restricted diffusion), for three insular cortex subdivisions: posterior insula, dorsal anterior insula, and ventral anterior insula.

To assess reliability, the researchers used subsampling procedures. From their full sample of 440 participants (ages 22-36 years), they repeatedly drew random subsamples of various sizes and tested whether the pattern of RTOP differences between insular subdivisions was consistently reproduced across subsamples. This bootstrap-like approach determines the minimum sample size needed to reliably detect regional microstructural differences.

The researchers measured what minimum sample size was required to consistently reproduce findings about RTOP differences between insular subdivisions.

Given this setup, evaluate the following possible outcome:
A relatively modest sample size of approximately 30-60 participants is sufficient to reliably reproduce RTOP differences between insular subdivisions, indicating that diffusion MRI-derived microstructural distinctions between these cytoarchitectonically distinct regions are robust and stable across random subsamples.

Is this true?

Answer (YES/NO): NO